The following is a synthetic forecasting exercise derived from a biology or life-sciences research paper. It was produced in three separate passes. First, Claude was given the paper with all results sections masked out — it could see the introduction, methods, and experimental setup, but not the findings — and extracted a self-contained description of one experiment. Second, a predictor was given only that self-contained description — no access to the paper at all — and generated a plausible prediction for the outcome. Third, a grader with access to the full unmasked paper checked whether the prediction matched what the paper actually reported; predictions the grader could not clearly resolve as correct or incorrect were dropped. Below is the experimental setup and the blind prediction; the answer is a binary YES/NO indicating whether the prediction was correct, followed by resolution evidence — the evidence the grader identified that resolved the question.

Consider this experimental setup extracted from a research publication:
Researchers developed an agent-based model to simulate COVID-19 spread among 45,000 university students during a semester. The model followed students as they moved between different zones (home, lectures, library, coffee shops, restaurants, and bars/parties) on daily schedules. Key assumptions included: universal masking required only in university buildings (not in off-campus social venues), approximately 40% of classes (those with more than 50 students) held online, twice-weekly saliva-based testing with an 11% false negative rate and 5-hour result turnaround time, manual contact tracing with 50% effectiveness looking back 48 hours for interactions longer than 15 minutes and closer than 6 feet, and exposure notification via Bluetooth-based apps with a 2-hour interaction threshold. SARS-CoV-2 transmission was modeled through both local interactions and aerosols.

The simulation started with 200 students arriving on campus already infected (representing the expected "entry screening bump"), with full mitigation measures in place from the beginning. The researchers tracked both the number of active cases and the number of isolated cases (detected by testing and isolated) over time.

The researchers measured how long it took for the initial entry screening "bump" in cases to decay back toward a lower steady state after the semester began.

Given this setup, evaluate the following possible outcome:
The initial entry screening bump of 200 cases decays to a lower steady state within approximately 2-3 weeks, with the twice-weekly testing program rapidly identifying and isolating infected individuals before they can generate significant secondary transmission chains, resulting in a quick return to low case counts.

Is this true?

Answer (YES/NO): YES